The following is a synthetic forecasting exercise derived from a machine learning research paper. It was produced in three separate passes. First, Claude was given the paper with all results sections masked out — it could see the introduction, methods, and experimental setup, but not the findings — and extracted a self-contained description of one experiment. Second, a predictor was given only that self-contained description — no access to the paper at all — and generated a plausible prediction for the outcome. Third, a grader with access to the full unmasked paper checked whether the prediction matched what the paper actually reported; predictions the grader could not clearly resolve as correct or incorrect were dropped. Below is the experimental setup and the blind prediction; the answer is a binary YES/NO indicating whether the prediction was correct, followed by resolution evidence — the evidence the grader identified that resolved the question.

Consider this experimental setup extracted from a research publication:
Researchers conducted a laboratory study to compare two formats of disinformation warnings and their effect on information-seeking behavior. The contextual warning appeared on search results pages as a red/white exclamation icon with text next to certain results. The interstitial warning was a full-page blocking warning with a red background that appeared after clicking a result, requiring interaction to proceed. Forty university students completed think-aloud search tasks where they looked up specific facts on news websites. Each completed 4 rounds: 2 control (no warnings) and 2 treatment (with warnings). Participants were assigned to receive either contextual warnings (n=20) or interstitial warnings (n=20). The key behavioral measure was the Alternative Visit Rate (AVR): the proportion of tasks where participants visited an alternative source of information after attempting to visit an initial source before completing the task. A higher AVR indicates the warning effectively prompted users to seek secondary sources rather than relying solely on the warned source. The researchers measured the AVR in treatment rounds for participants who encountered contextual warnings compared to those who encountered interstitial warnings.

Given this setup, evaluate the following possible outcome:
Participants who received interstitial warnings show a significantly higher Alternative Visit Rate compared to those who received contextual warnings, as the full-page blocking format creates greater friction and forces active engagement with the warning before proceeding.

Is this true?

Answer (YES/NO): YES